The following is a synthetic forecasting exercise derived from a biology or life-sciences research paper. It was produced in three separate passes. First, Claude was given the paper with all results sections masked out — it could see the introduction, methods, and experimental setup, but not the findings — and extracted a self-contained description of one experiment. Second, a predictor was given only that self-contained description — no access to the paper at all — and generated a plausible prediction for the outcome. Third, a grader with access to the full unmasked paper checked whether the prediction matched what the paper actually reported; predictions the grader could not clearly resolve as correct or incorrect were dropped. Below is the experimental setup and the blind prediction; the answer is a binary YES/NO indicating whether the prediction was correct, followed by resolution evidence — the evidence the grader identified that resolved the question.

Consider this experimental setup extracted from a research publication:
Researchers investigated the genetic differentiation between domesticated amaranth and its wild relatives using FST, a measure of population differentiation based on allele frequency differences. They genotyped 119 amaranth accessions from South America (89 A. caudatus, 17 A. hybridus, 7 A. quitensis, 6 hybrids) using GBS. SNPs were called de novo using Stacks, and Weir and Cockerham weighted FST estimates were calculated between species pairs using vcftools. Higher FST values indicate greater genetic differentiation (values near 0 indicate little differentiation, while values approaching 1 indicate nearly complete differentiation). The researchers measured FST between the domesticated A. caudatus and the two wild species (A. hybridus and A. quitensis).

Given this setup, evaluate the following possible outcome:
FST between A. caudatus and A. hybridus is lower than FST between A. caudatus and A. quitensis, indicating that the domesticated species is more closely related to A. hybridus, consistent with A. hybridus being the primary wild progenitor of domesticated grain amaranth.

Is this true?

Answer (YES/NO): YES